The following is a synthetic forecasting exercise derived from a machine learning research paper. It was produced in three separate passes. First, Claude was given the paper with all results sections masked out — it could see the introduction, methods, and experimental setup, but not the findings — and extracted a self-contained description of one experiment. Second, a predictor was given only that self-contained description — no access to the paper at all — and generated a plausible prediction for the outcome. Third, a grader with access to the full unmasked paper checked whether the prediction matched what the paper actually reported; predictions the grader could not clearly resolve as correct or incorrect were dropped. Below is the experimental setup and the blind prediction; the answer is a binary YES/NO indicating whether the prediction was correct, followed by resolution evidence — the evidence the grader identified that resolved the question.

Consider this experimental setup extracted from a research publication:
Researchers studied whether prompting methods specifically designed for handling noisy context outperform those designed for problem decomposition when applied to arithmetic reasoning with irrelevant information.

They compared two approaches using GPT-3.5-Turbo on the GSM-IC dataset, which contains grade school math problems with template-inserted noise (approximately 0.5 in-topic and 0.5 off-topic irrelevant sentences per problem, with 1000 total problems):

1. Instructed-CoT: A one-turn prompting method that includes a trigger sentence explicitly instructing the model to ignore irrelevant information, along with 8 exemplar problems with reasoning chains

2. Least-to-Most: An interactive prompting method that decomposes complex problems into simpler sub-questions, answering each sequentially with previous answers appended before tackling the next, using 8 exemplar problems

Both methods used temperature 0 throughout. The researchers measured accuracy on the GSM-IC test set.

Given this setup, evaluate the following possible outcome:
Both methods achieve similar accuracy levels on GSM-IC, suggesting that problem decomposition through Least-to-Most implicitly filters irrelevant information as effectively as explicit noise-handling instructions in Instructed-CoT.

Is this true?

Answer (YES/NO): YES